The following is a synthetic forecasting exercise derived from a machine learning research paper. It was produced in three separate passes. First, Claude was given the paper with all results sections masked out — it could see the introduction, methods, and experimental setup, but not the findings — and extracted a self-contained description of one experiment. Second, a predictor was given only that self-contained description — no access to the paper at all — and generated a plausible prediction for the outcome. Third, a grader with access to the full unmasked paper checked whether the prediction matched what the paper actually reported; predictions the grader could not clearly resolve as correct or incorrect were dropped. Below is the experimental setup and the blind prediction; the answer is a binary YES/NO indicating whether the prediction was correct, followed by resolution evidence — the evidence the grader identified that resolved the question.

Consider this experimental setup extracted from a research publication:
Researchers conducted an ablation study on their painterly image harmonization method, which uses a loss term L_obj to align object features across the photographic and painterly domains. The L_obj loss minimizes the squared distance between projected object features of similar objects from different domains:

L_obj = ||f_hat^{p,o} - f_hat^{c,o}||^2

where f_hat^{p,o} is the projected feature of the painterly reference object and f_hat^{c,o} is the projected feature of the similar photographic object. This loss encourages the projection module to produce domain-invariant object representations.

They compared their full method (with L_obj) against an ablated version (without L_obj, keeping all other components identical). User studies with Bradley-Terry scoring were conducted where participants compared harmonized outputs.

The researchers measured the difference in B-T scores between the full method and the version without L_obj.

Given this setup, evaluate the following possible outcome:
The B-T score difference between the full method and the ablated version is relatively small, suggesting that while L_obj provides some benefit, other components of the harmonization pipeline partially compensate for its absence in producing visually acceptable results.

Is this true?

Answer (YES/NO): NO